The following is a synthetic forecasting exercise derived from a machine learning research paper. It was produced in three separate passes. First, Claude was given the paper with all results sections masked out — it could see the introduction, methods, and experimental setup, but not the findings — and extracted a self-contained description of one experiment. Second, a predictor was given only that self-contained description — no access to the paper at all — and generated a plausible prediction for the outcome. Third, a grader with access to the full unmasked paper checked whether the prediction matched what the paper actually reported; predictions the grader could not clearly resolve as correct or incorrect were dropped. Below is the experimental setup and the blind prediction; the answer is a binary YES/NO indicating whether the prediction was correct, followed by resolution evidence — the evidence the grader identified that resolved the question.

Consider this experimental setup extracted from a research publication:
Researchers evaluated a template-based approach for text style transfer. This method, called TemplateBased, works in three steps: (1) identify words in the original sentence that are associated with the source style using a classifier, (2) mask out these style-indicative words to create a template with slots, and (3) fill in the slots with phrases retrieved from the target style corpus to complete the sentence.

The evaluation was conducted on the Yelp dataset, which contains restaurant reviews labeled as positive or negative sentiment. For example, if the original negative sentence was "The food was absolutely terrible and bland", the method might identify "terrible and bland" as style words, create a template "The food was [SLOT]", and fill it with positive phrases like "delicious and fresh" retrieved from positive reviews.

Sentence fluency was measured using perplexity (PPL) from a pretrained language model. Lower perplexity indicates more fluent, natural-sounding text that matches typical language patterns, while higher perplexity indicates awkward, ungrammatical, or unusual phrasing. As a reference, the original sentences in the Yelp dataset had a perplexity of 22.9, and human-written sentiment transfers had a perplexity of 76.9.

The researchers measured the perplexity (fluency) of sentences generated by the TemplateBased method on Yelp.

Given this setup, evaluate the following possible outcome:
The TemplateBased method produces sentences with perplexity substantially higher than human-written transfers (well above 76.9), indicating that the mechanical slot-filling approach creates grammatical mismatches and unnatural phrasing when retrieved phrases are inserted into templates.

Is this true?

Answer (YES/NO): YES